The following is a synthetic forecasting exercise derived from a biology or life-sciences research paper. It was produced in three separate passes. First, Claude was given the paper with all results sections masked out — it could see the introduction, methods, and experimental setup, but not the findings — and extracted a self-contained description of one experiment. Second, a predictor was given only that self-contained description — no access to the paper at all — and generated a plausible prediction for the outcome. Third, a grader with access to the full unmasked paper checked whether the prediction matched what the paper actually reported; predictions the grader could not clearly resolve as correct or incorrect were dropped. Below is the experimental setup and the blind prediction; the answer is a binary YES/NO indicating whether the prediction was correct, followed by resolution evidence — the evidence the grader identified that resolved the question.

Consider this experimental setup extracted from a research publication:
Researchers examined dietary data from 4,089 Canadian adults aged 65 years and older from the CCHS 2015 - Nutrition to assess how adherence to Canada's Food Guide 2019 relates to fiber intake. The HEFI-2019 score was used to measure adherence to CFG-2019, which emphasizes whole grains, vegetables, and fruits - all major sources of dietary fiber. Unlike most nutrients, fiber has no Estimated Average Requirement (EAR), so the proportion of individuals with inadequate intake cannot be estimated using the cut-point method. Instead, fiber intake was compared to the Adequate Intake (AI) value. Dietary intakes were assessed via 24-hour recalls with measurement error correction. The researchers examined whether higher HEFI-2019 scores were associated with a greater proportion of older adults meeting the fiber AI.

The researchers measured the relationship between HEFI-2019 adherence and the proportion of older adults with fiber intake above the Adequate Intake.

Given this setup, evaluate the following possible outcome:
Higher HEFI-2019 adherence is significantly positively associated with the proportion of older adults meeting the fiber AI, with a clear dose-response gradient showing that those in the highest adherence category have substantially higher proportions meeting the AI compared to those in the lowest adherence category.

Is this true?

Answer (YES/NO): NO